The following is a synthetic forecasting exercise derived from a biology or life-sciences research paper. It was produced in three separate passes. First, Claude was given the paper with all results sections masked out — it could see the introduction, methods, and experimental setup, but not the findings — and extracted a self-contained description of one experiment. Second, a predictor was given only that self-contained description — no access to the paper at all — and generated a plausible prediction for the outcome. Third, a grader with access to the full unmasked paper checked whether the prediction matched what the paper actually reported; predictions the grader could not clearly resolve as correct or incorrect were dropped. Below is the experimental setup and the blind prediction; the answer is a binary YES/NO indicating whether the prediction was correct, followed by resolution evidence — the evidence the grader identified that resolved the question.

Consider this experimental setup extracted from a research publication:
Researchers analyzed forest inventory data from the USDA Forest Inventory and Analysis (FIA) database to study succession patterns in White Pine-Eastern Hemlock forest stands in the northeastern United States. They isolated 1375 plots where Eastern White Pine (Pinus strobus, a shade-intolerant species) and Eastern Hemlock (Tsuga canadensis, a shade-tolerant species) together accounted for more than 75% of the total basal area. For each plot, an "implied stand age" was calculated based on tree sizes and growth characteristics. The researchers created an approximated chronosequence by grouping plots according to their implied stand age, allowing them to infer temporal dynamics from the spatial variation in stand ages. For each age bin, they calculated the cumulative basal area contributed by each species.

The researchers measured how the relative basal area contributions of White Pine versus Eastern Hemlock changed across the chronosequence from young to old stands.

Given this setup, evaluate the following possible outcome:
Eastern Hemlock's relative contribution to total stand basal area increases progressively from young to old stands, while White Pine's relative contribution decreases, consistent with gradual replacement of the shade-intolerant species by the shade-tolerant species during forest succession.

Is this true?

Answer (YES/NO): NO